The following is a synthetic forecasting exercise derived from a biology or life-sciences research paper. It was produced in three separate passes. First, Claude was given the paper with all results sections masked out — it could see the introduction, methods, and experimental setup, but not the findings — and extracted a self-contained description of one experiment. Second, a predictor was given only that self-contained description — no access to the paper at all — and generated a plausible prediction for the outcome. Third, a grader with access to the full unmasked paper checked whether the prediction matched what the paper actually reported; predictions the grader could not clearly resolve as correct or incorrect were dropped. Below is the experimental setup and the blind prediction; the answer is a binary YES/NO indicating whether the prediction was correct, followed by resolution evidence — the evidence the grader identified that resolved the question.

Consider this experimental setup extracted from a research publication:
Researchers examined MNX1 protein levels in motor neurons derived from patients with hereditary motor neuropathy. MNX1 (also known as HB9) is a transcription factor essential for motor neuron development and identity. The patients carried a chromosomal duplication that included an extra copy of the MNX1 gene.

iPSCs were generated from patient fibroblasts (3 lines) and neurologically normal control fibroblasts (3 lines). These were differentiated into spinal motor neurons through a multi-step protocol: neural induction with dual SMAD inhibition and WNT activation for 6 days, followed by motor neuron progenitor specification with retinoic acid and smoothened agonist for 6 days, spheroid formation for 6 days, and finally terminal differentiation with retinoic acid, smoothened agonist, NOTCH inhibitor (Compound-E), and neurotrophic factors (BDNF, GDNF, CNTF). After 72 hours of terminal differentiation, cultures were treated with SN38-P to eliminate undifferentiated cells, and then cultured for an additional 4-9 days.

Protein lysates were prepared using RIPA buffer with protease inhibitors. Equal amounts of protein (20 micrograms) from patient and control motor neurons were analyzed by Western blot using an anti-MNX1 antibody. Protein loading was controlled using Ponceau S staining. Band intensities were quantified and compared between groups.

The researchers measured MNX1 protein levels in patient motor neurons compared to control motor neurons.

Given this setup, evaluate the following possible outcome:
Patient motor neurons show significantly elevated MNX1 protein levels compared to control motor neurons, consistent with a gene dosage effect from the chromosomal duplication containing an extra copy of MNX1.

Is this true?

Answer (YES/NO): NO